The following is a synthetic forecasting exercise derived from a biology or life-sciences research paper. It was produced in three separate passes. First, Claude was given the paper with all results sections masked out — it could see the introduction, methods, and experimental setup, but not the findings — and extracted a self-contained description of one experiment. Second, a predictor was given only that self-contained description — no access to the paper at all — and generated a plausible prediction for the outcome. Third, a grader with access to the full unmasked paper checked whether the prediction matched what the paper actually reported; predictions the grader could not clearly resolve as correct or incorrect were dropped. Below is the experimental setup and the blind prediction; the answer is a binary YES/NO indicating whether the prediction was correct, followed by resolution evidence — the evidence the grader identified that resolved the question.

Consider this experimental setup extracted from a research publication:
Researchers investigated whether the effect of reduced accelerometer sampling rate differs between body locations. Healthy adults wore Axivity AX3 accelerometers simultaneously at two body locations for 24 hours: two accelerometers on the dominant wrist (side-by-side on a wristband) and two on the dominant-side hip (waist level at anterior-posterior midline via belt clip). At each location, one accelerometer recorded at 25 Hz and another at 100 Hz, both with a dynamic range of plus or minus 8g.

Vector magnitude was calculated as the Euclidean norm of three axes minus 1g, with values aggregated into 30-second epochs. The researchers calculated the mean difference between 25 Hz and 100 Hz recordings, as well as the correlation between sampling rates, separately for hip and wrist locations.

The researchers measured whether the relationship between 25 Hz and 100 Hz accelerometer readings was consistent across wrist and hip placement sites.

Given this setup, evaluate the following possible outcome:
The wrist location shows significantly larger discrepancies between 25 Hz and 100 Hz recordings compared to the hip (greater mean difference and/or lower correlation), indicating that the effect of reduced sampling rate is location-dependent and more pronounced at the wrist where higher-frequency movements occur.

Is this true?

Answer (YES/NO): YES